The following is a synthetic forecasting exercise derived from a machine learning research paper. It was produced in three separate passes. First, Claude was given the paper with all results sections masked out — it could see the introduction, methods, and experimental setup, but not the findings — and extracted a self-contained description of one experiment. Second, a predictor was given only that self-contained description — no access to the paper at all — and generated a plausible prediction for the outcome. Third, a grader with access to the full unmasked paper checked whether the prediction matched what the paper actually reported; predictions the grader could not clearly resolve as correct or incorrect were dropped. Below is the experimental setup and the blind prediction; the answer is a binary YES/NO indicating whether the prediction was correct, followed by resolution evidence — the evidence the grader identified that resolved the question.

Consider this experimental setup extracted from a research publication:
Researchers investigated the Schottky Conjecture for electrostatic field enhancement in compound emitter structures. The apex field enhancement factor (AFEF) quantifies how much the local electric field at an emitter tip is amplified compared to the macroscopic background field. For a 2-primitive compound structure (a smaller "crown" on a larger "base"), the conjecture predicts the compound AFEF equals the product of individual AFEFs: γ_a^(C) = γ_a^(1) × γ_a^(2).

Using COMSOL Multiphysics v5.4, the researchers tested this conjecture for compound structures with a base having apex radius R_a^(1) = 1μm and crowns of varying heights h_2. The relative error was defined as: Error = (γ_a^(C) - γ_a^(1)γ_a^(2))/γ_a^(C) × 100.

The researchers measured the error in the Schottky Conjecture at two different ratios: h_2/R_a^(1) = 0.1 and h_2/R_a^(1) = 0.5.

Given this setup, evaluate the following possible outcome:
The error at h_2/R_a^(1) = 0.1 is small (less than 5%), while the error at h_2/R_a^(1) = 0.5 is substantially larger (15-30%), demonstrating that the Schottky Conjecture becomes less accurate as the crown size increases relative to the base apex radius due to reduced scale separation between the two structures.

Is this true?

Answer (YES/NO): NO